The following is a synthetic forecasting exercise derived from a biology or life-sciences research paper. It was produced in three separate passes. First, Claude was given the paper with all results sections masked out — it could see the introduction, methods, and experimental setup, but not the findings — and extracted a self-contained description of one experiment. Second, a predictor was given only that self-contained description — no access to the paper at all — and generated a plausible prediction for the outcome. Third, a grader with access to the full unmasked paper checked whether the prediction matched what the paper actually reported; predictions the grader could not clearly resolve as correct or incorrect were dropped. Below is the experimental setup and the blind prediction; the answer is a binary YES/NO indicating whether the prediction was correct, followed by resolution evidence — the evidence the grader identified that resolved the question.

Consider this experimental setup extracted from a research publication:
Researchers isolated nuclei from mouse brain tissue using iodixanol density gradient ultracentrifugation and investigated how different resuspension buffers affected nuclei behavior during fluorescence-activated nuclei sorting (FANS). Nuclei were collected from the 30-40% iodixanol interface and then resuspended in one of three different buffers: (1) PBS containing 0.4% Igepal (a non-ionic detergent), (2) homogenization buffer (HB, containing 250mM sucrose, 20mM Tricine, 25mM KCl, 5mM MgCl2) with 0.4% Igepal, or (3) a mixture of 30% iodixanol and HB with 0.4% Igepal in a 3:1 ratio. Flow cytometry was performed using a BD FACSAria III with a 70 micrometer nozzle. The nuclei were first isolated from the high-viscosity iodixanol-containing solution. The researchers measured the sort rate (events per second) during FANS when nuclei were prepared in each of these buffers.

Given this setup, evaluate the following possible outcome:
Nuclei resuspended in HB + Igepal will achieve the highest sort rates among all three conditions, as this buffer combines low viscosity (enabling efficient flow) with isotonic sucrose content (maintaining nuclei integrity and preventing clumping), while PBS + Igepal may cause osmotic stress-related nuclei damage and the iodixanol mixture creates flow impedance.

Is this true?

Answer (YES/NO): NO